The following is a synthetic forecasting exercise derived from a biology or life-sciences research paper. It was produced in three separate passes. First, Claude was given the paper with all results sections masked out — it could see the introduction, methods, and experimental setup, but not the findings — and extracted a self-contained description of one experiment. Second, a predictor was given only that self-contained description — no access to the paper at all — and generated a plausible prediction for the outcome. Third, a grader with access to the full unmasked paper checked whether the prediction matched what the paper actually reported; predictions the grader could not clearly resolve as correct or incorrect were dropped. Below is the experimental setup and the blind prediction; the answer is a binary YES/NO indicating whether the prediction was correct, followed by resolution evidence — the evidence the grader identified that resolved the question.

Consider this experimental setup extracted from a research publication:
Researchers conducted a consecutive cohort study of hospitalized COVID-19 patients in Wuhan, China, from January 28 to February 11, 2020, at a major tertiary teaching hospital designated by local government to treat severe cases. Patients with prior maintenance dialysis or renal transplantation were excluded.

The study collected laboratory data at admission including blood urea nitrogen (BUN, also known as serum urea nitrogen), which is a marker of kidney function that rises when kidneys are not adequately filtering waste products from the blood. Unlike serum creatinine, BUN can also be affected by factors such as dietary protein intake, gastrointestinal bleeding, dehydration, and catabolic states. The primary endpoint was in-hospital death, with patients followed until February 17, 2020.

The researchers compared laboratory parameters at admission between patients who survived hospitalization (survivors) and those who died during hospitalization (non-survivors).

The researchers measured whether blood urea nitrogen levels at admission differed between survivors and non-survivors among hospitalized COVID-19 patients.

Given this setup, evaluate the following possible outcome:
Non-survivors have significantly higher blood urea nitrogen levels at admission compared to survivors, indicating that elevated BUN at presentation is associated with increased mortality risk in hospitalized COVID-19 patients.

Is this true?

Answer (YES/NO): YES